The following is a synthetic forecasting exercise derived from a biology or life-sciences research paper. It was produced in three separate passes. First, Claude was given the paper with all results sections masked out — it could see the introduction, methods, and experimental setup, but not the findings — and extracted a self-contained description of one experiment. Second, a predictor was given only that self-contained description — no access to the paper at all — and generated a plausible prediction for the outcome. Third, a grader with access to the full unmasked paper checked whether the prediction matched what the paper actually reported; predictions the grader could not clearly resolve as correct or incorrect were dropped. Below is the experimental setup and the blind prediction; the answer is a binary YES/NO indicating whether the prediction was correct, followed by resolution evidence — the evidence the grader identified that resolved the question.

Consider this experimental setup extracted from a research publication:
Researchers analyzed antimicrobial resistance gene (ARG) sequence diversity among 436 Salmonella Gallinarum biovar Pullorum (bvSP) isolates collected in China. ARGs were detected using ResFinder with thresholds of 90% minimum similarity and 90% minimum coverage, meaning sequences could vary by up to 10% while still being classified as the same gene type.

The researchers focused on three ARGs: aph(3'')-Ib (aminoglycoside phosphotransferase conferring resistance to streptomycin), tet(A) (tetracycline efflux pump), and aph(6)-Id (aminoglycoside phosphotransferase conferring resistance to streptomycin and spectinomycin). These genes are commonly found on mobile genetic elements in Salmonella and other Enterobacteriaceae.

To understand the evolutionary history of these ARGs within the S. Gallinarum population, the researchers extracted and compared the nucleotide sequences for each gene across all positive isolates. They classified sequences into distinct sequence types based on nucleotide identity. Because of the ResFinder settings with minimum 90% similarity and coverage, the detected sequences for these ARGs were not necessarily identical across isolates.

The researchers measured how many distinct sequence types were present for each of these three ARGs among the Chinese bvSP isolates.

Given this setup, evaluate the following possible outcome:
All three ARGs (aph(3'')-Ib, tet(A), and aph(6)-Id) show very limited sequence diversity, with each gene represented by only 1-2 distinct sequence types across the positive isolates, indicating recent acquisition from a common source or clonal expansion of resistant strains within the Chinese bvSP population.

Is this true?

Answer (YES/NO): NO